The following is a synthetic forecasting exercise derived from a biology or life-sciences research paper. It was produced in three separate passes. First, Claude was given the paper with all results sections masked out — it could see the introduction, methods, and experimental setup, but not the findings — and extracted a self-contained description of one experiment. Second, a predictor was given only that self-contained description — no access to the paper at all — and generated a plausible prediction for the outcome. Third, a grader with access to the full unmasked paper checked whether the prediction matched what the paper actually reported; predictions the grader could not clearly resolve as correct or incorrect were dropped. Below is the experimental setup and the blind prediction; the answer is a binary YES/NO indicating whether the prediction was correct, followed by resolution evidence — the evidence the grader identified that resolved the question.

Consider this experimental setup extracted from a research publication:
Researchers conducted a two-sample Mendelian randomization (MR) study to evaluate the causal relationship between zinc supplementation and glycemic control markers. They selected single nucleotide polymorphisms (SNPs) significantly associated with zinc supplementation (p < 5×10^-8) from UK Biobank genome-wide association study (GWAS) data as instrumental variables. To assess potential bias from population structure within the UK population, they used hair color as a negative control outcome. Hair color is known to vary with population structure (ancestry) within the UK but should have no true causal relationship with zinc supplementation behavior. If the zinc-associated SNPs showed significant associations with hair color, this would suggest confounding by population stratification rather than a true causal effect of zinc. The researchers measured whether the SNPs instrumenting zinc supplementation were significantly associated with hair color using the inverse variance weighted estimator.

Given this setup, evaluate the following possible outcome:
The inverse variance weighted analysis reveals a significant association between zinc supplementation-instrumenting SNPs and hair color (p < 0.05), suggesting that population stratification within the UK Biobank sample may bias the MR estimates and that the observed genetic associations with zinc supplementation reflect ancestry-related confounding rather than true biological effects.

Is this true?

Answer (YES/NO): NO